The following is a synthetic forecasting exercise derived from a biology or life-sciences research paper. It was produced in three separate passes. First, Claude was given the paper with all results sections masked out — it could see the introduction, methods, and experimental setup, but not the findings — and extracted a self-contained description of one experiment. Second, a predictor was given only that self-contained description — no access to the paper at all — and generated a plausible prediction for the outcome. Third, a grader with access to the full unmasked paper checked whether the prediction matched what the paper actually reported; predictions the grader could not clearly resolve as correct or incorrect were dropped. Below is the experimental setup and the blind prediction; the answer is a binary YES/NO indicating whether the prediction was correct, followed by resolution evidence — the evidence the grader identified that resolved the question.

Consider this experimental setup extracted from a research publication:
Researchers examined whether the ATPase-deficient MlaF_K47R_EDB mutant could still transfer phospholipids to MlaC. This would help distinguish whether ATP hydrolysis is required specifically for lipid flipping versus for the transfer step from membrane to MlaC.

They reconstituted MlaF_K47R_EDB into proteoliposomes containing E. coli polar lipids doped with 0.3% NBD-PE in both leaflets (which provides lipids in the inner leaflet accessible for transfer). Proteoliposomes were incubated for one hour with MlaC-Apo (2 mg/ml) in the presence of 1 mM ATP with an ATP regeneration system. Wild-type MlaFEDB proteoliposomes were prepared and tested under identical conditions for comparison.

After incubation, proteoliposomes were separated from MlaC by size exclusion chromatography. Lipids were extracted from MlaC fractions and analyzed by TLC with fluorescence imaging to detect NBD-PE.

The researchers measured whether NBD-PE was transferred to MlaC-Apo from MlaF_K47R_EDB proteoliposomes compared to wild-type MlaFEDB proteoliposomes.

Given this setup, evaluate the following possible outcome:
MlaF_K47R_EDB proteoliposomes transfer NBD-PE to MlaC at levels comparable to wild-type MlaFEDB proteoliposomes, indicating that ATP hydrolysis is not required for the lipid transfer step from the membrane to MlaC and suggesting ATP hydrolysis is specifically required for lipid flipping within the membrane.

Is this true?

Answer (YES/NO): YES